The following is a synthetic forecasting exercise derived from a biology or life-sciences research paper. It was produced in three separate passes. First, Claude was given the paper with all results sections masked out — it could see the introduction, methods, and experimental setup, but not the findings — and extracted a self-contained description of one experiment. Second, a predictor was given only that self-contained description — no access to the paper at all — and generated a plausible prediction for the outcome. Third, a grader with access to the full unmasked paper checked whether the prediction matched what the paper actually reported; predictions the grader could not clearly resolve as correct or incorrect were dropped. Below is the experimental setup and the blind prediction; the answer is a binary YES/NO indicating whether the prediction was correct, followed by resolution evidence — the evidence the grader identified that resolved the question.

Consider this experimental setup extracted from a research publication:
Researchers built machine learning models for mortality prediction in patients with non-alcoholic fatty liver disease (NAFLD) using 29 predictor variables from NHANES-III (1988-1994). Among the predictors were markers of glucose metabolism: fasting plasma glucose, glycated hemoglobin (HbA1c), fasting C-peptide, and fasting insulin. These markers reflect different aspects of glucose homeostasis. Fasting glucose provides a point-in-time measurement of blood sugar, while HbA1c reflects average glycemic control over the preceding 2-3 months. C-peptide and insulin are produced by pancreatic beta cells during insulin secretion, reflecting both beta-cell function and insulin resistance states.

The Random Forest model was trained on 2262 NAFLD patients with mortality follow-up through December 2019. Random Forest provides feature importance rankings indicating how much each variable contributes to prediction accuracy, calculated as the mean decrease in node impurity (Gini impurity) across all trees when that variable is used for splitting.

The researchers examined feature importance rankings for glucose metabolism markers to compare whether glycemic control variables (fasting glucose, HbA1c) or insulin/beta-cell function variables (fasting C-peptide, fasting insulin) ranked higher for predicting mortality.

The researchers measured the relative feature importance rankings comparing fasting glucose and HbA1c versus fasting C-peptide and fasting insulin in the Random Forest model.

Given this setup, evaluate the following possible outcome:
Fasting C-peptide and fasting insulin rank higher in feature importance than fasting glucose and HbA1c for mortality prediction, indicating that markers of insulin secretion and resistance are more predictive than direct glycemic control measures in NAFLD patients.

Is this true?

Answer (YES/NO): NO